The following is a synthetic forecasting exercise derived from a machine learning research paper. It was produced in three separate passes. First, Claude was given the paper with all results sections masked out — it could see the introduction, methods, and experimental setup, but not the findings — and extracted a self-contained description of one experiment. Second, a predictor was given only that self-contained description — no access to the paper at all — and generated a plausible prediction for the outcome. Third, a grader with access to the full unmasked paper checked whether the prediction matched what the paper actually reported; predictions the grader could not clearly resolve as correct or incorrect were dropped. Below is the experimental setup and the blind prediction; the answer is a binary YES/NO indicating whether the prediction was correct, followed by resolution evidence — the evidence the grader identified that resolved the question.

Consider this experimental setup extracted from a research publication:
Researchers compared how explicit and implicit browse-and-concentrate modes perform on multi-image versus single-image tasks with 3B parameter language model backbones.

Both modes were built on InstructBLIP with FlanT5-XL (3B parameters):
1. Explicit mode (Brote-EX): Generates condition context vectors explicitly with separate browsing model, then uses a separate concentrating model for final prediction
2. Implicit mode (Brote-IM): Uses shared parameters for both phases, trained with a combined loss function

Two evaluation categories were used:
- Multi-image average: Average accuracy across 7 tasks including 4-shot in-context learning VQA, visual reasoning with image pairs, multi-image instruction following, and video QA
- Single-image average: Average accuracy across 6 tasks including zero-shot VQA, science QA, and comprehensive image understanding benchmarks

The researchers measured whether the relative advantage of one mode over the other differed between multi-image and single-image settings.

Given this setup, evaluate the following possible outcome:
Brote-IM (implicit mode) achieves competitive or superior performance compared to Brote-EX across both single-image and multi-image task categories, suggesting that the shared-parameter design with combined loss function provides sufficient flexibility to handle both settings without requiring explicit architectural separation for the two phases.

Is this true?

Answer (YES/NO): NO